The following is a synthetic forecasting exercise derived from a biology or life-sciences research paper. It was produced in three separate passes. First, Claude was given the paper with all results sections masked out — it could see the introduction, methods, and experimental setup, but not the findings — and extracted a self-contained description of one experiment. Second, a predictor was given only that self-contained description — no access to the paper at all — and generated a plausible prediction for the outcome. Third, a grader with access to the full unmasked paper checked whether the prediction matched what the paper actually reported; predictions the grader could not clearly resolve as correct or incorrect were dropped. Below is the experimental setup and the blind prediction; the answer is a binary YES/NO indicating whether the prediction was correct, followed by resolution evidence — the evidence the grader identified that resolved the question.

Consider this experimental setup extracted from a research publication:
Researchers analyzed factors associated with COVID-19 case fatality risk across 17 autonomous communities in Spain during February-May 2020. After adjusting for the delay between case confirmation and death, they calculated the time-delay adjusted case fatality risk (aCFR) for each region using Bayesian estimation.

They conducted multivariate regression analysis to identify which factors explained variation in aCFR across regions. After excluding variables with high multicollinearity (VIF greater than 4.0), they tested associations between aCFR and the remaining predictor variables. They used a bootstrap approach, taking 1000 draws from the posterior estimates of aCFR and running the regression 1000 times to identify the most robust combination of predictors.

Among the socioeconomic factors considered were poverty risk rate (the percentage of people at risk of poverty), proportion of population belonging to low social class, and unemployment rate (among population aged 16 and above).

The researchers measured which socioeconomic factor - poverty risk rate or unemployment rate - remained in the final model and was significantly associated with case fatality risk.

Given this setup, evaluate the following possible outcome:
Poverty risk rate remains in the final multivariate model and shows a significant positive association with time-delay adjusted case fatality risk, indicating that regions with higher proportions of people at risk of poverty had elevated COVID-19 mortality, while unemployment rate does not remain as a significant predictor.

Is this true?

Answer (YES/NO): NO